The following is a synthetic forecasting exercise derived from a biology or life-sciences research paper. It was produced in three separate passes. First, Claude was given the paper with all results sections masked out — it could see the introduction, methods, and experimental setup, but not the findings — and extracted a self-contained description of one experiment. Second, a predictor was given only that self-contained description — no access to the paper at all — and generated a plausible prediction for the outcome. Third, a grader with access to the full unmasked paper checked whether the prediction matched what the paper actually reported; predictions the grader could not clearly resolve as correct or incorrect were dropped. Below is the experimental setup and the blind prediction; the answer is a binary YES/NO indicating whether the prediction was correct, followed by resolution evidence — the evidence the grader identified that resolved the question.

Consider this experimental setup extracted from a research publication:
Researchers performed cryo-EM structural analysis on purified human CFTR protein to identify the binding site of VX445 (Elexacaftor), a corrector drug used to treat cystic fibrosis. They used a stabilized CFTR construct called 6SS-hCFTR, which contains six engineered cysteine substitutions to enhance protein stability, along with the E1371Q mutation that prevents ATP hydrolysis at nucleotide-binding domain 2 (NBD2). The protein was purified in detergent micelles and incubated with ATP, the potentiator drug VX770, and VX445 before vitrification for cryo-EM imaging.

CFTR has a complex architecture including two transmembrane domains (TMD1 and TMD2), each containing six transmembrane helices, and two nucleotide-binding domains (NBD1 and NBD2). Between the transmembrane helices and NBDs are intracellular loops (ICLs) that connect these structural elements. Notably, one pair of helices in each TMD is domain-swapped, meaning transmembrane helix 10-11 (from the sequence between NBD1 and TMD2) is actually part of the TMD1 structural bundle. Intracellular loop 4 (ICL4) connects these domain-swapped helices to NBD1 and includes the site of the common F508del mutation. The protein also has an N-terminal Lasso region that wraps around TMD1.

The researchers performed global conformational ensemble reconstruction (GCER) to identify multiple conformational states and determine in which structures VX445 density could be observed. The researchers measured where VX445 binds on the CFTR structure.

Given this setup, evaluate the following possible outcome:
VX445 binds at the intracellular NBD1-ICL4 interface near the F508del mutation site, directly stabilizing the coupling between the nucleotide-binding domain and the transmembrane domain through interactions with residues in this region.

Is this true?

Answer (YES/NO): NO